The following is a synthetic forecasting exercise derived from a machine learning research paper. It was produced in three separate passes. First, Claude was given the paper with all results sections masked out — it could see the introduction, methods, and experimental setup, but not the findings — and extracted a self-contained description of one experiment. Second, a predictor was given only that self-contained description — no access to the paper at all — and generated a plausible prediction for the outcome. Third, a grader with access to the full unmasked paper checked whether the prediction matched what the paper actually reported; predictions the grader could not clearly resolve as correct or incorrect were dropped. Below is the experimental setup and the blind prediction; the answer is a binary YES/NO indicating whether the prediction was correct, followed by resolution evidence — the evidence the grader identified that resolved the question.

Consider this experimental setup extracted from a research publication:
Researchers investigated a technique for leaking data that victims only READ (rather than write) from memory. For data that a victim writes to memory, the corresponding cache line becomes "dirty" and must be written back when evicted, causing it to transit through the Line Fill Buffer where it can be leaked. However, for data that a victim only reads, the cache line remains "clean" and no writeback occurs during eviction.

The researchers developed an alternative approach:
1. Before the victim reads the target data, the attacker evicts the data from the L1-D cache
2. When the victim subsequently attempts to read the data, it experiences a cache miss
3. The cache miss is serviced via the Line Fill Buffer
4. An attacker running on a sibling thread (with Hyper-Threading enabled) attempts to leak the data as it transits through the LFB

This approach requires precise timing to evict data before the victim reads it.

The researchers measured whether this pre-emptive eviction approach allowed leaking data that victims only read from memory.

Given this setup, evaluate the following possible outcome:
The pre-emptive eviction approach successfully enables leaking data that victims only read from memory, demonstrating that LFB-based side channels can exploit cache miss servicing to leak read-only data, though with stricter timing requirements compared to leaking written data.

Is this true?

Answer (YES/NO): YES